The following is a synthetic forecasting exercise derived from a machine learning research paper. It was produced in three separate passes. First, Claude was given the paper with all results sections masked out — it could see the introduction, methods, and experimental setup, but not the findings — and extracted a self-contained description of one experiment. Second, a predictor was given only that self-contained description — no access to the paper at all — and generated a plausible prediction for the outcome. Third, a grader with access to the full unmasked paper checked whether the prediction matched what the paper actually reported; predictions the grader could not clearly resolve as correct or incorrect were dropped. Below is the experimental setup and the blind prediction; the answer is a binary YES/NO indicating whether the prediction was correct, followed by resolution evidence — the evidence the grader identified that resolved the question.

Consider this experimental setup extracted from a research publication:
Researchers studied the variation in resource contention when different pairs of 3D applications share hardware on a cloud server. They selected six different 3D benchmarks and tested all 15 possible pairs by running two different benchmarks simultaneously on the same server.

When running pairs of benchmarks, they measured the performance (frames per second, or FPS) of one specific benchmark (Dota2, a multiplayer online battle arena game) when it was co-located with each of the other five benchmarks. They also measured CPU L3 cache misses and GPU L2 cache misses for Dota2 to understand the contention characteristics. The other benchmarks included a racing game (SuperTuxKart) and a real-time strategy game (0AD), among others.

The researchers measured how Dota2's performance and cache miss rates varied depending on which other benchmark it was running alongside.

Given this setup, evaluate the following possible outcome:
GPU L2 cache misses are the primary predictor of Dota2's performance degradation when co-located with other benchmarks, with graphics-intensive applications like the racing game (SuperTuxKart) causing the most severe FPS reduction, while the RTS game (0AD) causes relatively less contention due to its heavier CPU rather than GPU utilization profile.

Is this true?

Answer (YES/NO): NO